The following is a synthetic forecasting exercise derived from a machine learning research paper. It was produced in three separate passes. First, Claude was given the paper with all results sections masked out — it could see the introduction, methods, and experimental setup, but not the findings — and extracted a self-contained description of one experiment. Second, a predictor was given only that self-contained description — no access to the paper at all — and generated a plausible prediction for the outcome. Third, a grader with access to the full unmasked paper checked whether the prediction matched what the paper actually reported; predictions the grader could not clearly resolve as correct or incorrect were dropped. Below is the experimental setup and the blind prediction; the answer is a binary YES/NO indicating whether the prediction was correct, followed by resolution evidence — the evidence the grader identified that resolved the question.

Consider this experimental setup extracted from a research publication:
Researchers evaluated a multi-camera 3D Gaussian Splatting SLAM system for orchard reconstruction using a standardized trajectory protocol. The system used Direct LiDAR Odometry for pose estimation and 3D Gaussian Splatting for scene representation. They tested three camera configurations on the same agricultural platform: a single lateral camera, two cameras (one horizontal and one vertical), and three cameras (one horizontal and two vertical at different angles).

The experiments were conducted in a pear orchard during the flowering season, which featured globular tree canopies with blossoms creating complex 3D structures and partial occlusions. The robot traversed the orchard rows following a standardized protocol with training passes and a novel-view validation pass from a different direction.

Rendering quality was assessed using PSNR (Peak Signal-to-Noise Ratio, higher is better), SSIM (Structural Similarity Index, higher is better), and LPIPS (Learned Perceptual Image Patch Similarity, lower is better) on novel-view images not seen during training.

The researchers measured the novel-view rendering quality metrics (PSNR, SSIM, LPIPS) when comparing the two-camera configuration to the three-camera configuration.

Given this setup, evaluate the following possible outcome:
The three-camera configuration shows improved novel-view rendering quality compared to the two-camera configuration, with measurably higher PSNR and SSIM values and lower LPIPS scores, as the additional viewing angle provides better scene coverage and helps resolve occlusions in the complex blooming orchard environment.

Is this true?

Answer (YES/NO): NO